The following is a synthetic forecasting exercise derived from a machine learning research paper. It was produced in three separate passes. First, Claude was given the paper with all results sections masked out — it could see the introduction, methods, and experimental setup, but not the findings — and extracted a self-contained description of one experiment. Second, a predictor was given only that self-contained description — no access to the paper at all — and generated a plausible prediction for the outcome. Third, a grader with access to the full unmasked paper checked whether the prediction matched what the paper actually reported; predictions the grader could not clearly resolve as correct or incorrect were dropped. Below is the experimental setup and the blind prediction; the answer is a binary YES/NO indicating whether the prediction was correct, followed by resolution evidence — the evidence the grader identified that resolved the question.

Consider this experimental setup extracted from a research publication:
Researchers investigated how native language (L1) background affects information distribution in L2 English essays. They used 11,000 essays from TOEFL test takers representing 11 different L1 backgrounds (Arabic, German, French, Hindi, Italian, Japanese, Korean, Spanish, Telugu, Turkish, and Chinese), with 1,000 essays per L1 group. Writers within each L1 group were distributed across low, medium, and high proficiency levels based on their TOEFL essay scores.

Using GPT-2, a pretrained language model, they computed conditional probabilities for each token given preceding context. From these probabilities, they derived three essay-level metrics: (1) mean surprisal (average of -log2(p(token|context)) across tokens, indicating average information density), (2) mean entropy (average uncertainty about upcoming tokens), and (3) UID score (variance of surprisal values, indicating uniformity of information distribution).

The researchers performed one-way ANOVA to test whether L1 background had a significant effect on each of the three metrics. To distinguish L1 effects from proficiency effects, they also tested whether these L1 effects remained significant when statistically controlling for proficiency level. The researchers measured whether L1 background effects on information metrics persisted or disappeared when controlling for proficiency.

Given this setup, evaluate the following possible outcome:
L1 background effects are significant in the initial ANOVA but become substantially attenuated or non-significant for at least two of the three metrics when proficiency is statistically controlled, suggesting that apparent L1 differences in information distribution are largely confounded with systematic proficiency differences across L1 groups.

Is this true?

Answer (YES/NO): NO